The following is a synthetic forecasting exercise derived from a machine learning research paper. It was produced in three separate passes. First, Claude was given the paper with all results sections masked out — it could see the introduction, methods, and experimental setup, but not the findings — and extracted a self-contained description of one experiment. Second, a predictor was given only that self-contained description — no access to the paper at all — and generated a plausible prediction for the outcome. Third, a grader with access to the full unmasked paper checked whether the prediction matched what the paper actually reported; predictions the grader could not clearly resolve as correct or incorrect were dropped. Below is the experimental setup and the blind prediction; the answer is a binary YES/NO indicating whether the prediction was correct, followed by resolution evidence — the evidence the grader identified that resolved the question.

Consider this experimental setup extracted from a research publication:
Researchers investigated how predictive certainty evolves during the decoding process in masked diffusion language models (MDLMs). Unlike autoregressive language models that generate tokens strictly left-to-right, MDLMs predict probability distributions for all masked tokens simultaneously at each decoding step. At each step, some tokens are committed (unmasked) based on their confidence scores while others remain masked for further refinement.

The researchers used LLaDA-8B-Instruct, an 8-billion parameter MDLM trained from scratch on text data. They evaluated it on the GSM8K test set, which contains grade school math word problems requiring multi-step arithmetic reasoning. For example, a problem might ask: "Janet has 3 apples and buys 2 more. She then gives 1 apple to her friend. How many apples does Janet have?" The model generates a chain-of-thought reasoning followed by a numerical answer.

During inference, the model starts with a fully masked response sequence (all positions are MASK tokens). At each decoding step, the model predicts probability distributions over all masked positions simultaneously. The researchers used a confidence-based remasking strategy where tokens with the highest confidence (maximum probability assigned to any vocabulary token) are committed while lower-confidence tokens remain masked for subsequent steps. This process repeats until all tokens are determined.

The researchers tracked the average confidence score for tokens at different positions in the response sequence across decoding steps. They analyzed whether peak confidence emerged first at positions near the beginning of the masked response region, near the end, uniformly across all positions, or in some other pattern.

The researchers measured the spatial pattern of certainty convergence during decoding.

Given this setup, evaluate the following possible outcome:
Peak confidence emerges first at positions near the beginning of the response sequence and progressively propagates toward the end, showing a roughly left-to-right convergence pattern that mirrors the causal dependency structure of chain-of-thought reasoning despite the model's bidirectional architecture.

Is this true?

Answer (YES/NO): YES